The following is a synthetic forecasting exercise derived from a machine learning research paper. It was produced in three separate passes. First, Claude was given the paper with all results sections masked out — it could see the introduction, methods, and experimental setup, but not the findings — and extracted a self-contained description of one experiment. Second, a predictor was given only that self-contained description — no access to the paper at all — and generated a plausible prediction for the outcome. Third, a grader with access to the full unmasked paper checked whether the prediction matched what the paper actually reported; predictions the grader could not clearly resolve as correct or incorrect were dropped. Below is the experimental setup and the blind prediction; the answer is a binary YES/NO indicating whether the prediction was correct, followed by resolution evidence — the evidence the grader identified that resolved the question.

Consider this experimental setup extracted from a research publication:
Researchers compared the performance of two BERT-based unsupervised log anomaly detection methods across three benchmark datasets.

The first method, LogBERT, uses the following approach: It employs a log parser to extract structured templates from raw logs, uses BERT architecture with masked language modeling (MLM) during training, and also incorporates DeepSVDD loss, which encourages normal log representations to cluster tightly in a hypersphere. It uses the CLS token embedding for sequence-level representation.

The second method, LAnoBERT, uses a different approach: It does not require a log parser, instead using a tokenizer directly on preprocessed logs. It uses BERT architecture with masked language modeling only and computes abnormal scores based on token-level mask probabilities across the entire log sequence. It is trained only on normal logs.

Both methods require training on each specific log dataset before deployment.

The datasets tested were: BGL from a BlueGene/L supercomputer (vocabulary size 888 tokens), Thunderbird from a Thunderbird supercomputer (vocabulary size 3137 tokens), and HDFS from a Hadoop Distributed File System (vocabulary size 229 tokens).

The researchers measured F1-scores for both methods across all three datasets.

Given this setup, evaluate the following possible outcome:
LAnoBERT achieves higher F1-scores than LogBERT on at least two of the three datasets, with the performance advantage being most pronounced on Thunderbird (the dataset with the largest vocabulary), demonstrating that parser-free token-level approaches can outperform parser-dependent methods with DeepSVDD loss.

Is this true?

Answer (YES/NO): NO